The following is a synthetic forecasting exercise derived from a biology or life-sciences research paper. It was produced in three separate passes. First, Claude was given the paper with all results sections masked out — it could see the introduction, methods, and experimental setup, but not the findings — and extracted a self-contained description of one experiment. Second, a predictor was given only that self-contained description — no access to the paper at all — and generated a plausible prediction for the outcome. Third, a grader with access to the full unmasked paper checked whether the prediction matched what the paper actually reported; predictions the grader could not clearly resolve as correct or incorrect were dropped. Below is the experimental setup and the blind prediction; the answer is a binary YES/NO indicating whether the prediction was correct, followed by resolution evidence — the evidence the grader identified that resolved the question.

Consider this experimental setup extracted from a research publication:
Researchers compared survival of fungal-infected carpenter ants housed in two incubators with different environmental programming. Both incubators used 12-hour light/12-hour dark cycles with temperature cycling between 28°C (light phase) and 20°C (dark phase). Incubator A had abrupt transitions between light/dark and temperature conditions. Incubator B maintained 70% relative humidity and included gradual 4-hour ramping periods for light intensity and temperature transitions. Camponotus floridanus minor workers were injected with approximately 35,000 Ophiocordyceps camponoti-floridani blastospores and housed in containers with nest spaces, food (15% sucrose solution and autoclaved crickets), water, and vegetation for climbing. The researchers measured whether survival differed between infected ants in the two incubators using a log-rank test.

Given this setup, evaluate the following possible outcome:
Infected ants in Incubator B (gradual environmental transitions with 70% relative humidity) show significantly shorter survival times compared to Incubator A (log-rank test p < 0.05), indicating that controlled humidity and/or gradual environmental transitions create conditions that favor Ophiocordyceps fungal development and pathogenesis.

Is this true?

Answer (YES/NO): NO